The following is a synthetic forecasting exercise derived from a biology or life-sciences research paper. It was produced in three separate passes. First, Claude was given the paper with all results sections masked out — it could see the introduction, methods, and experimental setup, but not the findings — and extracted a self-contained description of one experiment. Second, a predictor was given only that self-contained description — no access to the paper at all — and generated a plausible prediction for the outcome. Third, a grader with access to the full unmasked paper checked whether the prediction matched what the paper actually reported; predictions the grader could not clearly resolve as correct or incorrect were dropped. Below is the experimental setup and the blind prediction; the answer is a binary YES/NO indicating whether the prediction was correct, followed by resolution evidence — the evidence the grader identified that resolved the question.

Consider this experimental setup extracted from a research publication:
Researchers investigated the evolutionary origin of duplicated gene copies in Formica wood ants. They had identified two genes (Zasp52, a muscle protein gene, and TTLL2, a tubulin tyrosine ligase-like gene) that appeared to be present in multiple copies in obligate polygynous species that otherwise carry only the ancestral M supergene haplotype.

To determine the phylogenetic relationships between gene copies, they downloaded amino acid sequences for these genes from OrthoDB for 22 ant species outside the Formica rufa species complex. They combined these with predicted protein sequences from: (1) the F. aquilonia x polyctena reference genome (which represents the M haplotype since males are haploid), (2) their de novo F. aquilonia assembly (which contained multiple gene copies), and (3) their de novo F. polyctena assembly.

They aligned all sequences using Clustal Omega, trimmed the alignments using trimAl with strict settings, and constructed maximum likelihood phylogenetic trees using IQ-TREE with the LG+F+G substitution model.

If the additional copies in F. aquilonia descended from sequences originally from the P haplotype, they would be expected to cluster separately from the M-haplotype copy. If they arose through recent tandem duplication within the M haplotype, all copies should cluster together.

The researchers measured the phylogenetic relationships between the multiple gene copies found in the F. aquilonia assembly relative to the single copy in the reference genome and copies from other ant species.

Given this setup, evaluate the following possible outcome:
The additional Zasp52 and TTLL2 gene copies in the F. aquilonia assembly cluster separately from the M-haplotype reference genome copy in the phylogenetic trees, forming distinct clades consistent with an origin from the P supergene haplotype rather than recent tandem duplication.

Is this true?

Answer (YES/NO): YES